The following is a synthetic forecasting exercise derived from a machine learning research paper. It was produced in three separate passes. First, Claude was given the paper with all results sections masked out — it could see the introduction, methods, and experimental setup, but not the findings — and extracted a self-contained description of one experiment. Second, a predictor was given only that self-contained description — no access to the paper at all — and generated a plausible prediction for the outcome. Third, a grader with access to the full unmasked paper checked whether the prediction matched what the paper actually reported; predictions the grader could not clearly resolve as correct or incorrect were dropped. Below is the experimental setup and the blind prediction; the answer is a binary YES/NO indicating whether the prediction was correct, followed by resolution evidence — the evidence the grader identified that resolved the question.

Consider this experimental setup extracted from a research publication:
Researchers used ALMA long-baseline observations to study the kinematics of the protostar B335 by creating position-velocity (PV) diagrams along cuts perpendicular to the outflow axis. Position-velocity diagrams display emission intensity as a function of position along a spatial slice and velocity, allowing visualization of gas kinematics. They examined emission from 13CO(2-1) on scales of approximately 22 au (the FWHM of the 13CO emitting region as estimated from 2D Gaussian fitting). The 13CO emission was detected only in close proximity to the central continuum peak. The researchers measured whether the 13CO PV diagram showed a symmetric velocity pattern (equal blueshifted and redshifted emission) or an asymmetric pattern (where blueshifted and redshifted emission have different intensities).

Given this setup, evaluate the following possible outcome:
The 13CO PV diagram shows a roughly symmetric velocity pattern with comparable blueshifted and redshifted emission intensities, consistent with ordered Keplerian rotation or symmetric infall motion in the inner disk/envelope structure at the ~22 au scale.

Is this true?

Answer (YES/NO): NO